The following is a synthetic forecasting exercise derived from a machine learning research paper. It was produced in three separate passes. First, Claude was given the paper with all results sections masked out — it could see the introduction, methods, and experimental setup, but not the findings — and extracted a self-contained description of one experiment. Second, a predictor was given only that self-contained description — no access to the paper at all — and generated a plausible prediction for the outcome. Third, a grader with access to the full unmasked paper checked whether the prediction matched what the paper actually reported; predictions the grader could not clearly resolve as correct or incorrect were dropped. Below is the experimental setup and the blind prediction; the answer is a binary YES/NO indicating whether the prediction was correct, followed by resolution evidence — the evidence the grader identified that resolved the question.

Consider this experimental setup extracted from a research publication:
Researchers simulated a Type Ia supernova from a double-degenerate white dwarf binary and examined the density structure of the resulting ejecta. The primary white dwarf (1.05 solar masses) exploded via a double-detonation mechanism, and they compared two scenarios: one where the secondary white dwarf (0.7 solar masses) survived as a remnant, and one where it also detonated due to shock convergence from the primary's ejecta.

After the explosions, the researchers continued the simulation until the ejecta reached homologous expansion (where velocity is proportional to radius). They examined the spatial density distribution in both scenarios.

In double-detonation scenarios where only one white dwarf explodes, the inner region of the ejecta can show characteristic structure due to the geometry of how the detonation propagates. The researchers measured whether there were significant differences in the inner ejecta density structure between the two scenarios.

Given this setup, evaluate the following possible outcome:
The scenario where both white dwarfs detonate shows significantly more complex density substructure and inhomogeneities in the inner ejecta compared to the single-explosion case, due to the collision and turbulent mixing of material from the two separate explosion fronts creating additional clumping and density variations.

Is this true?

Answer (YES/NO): NO